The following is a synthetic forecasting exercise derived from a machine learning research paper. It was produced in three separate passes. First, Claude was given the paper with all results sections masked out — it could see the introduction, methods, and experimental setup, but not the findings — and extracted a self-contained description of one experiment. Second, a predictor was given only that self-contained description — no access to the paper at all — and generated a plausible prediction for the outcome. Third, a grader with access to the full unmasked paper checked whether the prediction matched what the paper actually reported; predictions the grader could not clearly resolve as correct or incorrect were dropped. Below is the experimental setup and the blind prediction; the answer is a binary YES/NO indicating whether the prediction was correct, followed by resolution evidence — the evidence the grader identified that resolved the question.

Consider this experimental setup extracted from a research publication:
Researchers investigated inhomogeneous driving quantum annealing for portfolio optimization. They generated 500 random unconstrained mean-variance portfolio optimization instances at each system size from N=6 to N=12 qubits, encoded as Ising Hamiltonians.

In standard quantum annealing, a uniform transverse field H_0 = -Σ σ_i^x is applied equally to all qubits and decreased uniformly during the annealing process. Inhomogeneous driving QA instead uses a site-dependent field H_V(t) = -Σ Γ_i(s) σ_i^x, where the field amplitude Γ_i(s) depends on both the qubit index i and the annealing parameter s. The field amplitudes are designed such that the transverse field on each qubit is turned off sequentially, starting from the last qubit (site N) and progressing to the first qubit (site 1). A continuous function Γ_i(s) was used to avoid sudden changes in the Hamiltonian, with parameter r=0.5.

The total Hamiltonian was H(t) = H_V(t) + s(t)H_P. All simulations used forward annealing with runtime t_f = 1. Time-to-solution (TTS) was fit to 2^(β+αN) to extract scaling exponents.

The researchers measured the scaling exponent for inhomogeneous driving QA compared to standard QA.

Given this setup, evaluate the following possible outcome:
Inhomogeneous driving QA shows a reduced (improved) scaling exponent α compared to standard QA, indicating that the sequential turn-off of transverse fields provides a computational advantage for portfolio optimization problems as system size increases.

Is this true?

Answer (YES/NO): NO